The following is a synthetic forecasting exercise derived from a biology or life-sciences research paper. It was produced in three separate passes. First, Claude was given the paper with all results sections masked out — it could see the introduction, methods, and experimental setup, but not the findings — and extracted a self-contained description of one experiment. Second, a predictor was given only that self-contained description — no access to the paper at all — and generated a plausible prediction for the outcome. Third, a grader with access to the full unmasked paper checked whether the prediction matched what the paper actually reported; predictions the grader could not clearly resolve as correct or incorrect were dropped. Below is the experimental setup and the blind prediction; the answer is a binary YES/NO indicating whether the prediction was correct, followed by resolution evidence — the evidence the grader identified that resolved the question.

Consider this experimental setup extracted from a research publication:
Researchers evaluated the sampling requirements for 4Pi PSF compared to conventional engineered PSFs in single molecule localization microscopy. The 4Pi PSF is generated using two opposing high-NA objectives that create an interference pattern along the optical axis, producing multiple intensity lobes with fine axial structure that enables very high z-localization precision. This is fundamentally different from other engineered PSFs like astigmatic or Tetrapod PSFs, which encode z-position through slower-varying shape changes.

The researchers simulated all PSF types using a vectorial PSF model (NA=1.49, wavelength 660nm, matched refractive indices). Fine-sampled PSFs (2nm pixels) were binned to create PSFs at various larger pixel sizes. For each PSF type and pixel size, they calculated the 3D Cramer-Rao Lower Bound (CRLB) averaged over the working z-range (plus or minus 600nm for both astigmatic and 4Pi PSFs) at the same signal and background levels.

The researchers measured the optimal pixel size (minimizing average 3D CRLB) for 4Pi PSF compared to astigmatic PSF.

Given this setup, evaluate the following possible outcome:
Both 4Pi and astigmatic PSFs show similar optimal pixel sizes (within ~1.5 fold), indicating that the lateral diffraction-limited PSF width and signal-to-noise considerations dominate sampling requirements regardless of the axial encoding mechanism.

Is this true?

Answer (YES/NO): YES